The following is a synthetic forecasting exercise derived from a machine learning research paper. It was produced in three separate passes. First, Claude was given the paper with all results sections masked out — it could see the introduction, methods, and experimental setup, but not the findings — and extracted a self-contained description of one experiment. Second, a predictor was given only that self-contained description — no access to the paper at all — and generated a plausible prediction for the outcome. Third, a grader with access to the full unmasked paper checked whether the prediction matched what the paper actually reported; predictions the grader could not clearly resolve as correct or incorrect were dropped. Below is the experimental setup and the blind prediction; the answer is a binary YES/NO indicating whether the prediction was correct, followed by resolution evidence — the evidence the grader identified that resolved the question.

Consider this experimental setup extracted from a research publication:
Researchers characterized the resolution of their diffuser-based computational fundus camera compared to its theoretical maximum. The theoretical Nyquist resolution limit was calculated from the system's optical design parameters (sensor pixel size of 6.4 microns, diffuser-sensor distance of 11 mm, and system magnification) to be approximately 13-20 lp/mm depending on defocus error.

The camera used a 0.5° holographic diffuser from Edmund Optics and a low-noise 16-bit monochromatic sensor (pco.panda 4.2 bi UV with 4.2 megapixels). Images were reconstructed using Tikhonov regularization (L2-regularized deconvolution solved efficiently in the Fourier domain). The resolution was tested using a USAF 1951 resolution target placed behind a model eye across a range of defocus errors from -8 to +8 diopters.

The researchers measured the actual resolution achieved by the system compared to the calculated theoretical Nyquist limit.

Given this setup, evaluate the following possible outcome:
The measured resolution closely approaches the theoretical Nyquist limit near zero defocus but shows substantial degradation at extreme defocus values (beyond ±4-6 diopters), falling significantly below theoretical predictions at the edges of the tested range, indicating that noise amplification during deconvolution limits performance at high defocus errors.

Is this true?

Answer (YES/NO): NO